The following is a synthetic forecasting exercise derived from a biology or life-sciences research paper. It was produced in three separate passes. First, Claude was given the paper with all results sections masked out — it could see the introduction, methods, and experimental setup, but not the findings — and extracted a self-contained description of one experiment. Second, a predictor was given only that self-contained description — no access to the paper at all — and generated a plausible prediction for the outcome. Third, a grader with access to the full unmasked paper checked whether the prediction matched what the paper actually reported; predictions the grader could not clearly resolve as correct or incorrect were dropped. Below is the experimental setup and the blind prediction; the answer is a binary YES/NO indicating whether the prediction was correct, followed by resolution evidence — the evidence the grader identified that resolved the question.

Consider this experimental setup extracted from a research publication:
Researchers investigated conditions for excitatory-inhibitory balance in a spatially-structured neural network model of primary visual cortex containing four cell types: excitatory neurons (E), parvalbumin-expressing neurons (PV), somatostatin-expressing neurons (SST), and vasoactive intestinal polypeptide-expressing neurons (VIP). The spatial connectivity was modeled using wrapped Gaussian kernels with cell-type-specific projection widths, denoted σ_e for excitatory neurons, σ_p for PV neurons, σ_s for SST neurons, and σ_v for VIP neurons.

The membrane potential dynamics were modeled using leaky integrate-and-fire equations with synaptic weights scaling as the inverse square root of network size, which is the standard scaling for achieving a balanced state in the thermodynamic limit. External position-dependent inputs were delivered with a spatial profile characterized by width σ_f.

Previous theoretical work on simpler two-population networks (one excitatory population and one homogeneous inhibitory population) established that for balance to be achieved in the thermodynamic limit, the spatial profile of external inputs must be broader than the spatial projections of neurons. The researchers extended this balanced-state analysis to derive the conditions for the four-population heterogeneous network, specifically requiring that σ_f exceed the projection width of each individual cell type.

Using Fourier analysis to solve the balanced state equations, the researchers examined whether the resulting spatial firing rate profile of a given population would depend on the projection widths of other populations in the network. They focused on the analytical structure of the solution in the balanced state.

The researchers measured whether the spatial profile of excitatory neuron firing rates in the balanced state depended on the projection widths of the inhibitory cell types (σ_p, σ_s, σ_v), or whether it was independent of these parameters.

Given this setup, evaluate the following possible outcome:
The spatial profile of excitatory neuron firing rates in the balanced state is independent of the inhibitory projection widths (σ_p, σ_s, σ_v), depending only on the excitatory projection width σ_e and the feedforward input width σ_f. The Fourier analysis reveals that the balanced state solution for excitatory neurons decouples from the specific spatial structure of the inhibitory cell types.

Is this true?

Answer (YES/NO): YES